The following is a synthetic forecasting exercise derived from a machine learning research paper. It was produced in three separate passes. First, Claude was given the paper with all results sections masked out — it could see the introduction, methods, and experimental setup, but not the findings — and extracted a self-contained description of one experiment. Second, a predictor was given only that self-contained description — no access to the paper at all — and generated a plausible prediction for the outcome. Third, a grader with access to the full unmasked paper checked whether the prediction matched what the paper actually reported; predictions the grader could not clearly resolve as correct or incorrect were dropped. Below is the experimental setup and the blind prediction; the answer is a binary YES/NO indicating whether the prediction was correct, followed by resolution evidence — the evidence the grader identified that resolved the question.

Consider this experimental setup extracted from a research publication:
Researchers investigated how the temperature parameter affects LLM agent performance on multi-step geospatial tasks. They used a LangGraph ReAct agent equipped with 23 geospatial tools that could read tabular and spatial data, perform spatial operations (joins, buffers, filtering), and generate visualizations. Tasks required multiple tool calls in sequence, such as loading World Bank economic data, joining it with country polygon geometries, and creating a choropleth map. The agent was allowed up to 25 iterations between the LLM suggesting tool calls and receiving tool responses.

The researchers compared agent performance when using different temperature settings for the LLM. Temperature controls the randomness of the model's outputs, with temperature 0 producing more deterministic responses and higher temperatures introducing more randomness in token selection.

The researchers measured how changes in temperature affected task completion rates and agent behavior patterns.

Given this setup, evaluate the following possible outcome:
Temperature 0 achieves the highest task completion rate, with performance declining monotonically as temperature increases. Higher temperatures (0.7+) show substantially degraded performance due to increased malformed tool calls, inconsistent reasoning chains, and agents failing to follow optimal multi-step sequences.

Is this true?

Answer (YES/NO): NO